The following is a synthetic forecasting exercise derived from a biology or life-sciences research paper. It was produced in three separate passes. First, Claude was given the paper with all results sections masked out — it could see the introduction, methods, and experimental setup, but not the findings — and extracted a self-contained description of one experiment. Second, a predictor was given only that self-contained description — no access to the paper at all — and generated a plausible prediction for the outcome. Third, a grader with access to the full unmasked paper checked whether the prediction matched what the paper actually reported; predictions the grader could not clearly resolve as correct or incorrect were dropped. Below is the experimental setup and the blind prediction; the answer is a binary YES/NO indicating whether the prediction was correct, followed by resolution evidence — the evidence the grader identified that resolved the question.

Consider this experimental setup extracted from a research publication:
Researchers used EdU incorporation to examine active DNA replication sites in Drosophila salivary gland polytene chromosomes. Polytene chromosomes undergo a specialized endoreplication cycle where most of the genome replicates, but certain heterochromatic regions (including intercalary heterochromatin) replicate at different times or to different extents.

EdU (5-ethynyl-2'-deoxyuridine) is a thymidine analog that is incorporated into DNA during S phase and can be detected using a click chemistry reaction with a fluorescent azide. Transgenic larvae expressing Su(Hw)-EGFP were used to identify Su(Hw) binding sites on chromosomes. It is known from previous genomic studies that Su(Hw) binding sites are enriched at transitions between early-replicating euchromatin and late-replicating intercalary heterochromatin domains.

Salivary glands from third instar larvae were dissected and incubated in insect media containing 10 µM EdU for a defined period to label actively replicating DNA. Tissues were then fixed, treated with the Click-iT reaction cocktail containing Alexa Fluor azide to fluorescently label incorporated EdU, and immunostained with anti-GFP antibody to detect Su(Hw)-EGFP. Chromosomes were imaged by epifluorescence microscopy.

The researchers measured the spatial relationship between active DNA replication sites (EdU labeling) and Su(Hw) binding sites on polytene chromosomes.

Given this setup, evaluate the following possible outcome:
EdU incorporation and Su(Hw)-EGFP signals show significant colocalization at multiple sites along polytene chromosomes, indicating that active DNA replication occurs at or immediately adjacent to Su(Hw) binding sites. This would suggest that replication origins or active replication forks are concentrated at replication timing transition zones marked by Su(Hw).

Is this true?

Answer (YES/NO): NO